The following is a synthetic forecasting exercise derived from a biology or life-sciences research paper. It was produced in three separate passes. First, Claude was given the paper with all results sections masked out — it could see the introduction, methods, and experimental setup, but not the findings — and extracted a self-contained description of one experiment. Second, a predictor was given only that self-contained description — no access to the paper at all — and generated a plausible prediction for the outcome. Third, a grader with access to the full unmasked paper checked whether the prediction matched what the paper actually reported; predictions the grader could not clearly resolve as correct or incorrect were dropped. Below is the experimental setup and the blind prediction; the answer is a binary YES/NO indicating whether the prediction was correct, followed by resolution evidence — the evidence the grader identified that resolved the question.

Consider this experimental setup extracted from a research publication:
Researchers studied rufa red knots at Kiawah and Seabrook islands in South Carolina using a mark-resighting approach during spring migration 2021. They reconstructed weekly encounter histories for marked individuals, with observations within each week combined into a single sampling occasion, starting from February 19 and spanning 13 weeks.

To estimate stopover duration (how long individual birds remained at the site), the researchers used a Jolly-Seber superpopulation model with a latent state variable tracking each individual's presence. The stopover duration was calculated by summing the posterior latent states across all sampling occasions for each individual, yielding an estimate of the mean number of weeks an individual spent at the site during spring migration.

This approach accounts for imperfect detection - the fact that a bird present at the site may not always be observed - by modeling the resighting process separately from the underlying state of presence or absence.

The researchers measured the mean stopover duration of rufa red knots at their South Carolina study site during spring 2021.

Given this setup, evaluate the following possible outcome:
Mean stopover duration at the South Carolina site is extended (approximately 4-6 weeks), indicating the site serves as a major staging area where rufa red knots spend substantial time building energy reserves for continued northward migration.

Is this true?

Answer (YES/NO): NO